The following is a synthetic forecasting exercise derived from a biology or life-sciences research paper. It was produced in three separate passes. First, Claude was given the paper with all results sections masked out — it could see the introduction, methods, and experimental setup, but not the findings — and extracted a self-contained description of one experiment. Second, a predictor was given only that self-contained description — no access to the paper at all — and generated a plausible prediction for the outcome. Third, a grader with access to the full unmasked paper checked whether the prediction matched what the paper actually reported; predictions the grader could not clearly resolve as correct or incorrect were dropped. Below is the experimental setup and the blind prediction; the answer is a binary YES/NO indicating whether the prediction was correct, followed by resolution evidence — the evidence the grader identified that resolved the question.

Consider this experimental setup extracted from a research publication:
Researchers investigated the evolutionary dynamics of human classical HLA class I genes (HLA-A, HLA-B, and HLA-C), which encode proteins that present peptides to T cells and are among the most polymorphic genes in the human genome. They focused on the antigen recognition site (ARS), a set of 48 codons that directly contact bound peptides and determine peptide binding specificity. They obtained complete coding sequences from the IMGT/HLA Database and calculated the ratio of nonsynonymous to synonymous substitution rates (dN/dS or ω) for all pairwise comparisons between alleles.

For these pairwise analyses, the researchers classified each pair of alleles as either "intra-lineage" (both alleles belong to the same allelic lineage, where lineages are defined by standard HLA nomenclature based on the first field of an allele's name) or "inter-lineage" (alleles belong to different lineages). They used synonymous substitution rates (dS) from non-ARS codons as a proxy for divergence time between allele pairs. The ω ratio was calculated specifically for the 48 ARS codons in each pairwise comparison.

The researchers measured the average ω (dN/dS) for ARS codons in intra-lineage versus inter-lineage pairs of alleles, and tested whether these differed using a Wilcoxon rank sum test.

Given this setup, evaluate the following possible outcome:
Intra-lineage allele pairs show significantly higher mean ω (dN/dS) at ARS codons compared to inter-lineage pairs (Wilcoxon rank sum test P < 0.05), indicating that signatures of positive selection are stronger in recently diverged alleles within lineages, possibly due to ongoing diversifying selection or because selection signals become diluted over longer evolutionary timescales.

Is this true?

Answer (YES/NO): NO